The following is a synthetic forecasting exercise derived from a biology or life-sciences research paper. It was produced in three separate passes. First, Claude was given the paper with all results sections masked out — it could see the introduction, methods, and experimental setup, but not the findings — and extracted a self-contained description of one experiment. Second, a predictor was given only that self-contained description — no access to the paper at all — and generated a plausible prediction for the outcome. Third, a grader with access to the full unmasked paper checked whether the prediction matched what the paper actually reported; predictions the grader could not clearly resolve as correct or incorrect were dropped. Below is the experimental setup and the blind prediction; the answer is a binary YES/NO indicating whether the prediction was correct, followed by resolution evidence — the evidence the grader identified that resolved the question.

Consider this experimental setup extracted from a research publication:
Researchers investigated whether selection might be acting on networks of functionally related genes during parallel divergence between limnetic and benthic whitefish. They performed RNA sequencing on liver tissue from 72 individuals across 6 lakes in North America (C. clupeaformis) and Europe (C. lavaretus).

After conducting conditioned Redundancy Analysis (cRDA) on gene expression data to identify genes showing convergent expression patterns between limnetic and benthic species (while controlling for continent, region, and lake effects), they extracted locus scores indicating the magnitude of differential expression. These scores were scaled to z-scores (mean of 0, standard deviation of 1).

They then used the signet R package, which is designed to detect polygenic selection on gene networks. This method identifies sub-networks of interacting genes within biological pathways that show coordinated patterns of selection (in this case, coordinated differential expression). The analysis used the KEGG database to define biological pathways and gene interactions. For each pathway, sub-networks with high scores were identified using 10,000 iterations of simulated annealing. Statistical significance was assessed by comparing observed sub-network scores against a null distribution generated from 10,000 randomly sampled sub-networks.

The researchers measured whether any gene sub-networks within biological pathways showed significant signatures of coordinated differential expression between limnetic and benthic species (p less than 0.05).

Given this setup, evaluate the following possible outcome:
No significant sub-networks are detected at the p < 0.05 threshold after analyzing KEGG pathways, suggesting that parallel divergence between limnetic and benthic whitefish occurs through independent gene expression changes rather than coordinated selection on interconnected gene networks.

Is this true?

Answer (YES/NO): NO